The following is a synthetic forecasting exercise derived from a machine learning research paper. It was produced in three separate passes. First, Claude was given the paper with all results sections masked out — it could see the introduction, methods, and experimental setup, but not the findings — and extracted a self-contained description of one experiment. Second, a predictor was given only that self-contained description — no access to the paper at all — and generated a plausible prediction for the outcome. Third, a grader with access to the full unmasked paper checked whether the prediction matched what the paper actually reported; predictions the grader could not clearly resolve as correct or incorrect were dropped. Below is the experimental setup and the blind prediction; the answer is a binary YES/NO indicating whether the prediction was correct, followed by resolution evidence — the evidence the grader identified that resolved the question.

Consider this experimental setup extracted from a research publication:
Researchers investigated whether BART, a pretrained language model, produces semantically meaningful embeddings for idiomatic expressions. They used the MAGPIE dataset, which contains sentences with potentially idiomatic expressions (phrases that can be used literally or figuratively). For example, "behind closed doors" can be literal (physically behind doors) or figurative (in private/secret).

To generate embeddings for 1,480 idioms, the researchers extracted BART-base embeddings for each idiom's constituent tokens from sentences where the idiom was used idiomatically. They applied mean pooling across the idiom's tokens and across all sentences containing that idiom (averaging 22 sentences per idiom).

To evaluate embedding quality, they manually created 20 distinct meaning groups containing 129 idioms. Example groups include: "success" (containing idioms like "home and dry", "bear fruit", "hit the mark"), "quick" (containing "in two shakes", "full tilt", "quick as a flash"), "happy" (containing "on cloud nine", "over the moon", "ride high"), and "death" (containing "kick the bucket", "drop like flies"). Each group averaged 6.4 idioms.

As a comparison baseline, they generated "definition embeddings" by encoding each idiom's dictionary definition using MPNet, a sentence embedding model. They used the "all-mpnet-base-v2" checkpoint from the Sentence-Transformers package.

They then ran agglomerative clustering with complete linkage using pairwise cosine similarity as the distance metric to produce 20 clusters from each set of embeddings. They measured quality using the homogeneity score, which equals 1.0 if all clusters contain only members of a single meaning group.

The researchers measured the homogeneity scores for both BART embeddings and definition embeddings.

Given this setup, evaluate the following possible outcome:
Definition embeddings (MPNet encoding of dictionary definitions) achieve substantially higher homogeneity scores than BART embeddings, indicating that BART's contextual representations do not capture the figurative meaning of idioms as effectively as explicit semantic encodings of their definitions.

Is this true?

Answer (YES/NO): YES